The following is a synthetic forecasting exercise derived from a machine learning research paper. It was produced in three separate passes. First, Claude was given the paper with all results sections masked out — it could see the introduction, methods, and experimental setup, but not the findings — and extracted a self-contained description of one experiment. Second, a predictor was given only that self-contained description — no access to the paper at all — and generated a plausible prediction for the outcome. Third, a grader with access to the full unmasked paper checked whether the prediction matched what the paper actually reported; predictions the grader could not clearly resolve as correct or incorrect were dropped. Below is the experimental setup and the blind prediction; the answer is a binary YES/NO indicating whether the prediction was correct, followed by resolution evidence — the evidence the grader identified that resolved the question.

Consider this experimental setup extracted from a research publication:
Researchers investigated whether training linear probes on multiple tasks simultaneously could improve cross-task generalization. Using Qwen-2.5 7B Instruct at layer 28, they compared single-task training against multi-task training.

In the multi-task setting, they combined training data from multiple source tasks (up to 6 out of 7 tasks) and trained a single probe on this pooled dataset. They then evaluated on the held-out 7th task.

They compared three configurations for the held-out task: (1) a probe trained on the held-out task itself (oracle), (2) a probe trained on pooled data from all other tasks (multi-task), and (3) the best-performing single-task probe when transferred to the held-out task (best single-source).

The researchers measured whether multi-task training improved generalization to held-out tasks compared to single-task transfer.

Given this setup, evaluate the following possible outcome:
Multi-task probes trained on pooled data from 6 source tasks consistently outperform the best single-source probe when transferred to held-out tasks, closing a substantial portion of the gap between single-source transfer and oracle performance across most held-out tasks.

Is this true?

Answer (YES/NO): NO